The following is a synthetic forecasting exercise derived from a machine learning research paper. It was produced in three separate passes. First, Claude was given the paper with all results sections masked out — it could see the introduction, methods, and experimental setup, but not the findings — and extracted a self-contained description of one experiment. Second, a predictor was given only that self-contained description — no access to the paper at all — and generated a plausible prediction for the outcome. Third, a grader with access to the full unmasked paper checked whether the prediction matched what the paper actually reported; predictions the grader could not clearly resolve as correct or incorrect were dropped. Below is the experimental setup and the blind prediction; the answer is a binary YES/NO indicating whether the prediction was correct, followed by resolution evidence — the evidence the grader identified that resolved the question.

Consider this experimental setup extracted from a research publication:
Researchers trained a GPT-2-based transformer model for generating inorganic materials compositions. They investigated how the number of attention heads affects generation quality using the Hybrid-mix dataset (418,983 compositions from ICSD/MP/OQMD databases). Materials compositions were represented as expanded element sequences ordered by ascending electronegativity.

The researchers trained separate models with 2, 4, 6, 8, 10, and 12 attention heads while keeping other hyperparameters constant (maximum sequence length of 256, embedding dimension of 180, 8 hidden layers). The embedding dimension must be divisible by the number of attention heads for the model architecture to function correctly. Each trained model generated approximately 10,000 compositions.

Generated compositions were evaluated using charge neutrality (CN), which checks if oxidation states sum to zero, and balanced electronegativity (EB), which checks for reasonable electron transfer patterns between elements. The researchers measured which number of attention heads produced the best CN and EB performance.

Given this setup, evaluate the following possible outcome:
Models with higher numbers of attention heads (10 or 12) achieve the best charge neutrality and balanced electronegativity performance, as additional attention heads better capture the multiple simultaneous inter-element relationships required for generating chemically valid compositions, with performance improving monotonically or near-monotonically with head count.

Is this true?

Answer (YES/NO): NO